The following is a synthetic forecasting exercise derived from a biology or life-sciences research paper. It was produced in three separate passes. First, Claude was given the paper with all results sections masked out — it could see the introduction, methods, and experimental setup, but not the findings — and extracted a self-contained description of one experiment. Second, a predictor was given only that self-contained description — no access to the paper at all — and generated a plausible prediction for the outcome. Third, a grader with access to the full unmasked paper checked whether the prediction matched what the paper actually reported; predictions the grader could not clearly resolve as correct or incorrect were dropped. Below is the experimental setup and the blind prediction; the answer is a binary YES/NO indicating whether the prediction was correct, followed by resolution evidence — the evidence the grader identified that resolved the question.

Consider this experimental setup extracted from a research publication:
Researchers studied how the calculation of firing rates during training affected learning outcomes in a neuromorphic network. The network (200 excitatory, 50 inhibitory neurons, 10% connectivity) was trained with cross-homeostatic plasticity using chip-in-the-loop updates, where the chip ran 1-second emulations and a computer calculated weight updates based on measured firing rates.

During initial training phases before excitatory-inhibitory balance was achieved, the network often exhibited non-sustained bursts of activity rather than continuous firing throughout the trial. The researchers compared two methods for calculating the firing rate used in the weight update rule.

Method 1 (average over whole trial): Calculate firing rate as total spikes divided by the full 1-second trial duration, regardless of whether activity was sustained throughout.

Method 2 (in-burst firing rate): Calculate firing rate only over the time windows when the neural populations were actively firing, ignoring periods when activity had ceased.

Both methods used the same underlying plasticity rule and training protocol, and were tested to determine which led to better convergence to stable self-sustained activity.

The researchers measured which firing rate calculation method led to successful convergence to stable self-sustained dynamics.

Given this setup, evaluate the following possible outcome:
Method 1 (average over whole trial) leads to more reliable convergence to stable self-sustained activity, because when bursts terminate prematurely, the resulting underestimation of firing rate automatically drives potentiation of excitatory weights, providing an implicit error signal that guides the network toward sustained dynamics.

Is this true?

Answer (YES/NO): NO